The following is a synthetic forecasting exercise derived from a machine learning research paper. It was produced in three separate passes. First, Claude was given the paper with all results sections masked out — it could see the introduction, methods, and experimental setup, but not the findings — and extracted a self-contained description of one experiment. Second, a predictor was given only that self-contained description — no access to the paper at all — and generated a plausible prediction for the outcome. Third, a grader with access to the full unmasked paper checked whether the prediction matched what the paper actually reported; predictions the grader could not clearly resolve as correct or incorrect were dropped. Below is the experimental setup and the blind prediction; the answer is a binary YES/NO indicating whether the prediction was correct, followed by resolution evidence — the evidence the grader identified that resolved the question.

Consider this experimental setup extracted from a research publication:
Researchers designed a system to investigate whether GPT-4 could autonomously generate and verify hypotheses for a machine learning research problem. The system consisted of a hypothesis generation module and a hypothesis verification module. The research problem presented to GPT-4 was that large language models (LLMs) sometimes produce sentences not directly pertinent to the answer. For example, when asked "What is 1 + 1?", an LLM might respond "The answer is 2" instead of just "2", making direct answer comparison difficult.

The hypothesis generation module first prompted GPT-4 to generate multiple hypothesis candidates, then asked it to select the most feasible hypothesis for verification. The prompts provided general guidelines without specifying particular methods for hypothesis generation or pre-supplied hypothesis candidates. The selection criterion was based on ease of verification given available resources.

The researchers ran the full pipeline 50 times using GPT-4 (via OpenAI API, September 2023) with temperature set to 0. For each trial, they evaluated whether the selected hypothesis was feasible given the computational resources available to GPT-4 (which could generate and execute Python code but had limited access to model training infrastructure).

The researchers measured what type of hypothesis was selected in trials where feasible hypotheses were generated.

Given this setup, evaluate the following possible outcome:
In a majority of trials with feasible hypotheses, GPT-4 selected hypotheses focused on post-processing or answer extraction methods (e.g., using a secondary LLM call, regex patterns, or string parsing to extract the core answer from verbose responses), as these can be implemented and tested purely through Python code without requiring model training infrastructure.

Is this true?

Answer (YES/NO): NO